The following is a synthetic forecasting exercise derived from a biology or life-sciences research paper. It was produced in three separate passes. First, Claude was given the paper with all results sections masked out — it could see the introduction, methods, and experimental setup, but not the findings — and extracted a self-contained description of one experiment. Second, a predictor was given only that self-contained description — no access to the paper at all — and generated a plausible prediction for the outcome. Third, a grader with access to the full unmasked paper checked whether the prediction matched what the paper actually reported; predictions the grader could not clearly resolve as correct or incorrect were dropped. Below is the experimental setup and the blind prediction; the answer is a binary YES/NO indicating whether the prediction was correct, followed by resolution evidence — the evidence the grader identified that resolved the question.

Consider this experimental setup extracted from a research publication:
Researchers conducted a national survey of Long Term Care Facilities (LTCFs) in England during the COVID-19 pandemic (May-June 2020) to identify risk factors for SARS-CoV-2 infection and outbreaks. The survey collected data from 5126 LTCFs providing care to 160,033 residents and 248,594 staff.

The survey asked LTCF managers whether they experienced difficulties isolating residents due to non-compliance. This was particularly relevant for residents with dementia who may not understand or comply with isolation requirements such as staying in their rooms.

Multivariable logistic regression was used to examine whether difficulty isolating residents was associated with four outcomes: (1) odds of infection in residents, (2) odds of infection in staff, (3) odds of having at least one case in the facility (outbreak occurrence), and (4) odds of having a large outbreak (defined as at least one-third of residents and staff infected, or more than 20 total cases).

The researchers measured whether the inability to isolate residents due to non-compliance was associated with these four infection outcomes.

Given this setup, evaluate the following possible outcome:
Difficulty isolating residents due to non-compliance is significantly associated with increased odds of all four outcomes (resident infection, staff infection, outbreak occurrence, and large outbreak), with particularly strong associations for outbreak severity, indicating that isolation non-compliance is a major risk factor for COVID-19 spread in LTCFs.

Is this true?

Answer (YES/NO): NO